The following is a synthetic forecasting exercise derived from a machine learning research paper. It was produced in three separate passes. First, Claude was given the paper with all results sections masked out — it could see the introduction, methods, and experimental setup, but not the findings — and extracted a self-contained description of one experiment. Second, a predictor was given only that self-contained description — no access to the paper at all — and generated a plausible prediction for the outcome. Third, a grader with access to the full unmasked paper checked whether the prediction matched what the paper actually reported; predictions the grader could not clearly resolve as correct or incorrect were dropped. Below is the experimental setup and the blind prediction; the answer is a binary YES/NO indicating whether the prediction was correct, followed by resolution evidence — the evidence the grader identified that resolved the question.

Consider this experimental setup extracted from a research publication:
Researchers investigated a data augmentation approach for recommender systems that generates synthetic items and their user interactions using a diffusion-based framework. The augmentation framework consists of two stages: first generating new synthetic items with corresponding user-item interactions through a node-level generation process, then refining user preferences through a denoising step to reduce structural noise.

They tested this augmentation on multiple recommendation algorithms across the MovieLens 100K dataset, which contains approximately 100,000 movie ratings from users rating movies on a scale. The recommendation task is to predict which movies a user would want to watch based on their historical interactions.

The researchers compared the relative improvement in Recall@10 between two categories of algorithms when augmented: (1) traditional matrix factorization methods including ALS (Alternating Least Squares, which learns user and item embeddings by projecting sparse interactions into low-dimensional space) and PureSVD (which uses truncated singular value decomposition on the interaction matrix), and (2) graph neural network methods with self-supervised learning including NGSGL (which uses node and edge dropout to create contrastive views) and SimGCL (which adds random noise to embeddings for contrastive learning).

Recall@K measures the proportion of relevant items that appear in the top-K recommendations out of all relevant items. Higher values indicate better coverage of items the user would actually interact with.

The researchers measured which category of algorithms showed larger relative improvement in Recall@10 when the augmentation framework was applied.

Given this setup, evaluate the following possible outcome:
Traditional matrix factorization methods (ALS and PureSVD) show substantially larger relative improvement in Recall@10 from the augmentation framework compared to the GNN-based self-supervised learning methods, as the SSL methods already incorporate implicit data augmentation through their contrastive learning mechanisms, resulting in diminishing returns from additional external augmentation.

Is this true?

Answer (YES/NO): NO